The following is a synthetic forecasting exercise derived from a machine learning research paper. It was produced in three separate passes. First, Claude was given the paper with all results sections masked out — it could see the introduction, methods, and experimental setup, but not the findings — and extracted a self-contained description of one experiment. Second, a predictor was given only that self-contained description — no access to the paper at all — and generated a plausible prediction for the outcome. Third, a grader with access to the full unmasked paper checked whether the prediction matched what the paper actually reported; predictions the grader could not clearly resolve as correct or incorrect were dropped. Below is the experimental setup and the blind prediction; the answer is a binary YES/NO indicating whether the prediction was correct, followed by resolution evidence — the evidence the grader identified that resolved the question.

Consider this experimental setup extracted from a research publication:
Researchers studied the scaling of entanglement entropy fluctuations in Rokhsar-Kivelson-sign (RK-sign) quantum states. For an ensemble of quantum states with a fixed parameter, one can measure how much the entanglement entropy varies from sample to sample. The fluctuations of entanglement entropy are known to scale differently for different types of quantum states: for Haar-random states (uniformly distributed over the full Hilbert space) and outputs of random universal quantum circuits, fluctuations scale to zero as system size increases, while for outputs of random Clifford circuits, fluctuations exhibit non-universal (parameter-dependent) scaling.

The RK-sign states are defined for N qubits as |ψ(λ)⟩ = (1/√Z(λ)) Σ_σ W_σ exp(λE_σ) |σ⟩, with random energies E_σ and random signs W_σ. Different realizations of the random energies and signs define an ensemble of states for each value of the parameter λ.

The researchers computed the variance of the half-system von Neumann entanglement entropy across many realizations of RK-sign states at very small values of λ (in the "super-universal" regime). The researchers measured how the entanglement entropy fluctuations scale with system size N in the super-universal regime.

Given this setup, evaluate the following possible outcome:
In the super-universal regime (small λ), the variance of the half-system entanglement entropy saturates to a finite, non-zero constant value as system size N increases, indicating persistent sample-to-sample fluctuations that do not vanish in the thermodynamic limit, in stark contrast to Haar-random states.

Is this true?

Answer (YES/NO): NO